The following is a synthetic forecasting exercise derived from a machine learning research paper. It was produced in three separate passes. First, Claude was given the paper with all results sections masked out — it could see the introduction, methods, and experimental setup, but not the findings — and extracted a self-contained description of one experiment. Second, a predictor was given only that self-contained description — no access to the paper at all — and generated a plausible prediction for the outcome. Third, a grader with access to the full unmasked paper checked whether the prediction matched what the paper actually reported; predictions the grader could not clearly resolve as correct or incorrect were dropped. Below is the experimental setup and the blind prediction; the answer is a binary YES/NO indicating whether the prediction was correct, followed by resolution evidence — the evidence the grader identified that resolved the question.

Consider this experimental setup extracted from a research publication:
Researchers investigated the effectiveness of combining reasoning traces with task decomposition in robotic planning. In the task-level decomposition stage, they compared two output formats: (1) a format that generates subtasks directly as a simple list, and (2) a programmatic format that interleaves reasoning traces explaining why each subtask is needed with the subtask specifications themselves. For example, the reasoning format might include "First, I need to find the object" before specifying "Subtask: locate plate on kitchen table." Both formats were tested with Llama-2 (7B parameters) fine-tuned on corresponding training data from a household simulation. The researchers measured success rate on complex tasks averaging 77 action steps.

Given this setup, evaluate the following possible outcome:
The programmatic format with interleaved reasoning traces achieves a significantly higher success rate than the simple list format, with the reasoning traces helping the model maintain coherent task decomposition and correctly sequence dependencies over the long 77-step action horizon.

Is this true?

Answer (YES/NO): NO